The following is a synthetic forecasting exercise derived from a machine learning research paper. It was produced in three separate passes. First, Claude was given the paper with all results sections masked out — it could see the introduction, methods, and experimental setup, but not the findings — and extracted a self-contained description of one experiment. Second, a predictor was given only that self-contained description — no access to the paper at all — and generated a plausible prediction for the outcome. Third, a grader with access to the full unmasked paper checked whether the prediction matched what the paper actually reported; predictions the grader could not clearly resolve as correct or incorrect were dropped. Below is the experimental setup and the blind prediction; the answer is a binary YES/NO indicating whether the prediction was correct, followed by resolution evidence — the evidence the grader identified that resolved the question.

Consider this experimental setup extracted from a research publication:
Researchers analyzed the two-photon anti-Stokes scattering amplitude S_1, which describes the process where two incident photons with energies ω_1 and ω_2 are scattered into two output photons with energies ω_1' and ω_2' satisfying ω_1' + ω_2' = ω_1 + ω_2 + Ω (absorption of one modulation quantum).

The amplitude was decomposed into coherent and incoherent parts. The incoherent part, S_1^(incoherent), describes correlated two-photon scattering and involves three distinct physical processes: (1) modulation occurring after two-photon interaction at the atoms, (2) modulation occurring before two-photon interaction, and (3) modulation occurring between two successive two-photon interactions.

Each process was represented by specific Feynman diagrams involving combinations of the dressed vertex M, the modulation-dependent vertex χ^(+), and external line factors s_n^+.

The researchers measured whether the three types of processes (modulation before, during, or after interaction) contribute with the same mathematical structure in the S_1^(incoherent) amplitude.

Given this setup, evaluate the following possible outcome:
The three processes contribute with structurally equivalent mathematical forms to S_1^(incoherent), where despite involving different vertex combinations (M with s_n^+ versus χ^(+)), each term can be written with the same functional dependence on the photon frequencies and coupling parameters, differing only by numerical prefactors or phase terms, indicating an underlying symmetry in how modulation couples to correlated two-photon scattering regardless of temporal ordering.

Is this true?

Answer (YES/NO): NO